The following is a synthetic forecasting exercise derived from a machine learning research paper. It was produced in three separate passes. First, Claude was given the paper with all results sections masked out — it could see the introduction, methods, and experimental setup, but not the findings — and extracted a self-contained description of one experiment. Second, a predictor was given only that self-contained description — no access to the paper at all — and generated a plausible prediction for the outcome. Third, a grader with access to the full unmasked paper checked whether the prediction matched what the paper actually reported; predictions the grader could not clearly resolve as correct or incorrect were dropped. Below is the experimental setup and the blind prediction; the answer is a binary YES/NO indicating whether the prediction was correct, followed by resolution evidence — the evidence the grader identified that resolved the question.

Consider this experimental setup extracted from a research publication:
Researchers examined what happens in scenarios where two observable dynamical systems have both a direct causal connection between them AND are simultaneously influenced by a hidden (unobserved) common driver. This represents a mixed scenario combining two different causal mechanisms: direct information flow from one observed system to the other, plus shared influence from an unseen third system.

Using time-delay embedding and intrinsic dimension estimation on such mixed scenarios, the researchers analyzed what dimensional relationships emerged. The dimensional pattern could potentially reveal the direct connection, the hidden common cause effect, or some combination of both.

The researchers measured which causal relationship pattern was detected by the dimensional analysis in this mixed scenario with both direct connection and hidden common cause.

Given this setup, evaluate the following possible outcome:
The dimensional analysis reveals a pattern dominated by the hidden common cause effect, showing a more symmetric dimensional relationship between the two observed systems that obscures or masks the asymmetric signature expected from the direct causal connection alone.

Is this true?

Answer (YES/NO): NO